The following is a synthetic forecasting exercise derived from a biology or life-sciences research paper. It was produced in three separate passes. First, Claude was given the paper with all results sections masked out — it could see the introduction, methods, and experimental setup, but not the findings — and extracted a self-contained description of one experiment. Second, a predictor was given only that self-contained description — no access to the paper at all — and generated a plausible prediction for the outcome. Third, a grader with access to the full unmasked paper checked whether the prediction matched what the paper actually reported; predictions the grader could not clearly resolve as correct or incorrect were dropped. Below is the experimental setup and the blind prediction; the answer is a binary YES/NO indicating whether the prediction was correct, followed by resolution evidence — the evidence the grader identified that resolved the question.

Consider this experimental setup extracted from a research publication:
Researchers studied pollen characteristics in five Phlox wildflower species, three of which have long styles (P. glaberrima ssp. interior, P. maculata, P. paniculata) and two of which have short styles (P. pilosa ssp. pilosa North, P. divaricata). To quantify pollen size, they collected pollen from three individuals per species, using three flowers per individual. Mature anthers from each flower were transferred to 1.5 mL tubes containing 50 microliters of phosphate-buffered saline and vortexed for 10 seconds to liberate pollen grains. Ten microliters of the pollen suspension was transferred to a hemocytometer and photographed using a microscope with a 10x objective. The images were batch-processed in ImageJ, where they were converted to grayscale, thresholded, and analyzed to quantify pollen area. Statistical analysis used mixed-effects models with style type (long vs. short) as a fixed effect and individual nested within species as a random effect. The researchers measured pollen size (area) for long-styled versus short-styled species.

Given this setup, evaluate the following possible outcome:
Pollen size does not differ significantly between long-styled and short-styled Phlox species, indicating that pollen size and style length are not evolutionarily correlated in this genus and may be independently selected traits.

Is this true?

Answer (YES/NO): NO